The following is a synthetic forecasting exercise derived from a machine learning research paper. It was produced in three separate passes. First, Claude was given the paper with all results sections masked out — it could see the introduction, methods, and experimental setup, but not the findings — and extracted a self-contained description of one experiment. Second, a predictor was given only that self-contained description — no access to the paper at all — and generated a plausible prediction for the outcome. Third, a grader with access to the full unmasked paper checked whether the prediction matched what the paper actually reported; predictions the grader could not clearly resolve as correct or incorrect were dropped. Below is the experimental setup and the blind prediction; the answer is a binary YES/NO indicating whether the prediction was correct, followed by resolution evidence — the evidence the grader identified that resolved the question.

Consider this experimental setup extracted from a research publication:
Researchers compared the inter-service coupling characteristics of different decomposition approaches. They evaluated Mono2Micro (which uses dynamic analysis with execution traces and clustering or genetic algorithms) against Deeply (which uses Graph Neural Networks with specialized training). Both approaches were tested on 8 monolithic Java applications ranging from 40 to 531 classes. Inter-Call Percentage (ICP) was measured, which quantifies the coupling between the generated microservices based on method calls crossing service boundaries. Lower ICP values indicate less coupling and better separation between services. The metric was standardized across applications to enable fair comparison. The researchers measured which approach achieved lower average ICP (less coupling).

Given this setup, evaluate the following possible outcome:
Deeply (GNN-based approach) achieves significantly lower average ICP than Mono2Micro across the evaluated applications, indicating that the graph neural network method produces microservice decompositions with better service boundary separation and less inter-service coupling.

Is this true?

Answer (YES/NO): YES